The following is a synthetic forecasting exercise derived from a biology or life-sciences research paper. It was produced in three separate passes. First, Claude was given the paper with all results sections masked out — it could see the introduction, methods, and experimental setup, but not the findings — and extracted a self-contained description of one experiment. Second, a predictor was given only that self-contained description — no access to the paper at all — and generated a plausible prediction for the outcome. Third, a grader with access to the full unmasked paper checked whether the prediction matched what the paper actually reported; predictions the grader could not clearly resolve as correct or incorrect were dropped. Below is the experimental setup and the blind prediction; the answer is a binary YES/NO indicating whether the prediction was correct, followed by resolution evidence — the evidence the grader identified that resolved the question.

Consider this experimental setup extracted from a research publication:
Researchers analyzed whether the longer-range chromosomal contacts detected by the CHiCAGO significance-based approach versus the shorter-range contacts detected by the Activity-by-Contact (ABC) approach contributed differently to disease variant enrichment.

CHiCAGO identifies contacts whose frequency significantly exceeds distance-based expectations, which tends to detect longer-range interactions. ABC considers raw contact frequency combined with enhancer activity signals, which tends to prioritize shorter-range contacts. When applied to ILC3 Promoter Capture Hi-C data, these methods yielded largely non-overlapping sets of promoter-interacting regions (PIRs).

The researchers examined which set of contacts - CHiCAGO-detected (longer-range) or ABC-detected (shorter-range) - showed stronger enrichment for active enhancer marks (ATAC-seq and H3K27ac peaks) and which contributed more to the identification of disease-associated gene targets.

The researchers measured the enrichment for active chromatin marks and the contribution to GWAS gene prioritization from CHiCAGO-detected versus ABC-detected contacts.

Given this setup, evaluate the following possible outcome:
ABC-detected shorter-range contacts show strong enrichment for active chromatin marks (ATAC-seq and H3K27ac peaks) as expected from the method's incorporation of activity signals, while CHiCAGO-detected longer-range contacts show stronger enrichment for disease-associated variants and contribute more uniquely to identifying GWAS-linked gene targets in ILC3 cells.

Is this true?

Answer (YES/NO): YES